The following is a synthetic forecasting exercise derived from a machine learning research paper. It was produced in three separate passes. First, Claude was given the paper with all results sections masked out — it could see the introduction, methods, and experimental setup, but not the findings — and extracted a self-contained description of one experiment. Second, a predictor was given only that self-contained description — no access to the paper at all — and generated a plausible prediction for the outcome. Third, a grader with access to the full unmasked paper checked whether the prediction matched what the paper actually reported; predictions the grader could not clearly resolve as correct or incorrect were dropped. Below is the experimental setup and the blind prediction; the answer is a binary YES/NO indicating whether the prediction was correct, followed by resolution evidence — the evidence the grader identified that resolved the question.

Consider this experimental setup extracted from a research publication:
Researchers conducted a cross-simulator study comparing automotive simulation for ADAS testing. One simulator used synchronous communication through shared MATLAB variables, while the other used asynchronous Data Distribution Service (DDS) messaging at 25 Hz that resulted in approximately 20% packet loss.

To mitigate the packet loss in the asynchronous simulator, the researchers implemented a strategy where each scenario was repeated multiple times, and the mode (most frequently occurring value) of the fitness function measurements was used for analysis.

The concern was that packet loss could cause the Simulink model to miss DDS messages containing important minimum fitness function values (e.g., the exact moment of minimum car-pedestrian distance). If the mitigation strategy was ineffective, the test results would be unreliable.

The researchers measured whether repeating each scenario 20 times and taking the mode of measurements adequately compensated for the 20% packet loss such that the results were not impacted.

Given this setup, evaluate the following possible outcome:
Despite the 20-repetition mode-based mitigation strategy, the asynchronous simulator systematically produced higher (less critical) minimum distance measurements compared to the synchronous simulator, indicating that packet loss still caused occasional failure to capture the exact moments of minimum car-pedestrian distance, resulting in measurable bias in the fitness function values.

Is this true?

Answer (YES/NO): NO